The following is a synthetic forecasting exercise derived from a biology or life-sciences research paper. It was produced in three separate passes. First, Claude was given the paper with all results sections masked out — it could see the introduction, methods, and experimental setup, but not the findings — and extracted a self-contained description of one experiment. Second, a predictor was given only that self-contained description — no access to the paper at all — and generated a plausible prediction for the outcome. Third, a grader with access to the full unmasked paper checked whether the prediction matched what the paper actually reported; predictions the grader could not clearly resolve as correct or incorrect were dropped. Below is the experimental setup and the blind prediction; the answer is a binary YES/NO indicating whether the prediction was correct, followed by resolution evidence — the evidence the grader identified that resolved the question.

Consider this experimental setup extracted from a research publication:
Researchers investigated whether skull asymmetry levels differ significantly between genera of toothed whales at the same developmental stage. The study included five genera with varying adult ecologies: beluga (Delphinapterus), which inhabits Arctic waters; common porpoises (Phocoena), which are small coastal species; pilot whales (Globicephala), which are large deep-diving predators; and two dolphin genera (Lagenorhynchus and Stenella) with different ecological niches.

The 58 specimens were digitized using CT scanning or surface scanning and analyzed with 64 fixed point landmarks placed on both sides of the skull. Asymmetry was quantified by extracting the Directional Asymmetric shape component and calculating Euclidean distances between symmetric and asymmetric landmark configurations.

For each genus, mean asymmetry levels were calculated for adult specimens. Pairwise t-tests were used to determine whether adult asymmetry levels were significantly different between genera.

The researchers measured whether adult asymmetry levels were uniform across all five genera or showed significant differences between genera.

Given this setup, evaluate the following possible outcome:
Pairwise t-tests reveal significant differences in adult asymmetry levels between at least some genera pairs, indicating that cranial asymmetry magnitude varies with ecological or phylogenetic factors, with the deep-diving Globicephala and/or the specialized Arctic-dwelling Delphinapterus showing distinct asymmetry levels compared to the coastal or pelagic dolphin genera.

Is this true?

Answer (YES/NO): YES